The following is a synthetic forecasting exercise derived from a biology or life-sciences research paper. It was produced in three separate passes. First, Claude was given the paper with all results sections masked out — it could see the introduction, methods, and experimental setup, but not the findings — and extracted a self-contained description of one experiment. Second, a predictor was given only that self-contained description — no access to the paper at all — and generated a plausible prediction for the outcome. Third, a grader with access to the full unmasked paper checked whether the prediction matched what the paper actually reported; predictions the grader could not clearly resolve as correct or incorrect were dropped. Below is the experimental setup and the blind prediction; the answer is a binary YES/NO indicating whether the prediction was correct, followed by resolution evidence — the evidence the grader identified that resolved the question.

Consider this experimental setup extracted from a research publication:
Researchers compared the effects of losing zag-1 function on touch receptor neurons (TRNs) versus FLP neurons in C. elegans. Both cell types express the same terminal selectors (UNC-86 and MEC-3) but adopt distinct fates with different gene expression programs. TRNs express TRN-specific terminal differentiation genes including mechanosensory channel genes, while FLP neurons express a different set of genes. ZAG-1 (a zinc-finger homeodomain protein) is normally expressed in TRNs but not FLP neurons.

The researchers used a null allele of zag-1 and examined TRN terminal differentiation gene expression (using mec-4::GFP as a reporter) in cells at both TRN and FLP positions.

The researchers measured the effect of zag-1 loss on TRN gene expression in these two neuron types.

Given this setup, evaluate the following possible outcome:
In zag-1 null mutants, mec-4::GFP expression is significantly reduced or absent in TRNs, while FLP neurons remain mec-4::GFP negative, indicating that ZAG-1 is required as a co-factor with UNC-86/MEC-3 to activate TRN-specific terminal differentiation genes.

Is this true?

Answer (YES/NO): NO